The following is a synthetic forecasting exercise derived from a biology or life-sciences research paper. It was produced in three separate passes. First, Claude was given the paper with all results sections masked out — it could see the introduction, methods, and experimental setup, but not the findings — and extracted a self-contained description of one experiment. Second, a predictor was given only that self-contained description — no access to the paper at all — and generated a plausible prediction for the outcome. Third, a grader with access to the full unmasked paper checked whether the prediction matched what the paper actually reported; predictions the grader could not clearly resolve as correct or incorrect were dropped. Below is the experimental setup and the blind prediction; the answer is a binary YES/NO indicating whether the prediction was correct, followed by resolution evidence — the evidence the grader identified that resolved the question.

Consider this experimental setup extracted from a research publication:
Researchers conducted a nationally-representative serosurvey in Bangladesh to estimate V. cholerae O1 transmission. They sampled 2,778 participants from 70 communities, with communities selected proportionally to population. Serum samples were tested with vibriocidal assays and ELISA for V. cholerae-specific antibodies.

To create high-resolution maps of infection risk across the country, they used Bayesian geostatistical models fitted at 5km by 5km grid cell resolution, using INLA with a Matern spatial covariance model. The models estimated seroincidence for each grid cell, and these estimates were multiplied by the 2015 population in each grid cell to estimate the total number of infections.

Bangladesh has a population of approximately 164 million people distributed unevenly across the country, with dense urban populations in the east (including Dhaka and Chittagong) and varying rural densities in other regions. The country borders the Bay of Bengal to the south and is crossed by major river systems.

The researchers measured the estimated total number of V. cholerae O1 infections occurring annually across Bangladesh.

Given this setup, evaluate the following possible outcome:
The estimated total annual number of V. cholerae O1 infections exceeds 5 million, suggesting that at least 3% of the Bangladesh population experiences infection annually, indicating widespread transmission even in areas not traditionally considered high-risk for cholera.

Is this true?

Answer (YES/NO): YES